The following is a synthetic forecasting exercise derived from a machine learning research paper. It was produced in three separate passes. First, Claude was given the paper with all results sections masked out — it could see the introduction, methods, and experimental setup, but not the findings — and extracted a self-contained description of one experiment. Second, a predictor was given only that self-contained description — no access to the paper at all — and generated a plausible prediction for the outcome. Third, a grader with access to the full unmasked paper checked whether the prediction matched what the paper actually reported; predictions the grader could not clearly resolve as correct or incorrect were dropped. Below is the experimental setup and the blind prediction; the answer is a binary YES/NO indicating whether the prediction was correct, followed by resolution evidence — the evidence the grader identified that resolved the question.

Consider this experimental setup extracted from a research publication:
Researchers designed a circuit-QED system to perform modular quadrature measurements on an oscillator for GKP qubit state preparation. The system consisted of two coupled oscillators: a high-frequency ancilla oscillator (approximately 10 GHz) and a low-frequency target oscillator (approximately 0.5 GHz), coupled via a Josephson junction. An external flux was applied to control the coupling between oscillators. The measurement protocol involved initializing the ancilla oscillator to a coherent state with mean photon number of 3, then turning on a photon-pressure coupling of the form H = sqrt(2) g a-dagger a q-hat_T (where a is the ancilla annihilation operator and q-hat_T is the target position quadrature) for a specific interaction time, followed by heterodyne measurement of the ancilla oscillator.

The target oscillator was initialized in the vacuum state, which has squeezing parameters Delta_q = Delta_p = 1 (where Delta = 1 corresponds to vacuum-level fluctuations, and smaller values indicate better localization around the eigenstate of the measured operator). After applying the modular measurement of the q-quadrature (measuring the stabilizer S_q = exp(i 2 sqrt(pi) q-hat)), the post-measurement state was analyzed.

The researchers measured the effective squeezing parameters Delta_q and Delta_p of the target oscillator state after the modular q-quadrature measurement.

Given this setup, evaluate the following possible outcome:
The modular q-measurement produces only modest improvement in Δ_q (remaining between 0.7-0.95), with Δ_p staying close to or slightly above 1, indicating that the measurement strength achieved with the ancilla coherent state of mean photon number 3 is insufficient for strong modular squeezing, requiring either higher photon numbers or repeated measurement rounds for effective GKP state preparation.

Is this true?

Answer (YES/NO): NO